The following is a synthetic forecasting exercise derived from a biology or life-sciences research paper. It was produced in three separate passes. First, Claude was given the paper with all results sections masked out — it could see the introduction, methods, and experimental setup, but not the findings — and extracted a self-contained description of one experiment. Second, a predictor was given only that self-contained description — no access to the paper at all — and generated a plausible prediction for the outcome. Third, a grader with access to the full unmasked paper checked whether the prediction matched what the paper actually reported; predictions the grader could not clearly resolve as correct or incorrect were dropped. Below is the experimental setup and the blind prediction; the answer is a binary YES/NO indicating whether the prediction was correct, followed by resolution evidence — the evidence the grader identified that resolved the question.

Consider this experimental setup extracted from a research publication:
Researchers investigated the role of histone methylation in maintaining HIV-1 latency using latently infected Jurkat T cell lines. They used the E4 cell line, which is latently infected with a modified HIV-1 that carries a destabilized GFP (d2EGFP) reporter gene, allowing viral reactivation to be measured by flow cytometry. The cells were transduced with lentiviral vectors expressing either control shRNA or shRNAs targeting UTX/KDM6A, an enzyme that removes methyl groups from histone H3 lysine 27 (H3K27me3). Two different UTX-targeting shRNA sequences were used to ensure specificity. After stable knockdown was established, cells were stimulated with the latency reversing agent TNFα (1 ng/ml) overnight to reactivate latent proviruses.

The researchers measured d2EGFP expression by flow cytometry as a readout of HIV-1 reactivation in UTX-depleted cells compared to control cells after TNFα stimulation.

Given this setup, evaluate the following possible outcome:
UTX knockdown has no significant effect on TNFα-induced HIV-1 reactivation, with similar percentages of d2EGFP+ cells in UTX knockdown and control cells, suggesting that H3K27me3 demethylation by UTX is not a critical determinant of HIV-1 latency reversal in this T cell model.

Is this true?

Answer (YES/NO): NO